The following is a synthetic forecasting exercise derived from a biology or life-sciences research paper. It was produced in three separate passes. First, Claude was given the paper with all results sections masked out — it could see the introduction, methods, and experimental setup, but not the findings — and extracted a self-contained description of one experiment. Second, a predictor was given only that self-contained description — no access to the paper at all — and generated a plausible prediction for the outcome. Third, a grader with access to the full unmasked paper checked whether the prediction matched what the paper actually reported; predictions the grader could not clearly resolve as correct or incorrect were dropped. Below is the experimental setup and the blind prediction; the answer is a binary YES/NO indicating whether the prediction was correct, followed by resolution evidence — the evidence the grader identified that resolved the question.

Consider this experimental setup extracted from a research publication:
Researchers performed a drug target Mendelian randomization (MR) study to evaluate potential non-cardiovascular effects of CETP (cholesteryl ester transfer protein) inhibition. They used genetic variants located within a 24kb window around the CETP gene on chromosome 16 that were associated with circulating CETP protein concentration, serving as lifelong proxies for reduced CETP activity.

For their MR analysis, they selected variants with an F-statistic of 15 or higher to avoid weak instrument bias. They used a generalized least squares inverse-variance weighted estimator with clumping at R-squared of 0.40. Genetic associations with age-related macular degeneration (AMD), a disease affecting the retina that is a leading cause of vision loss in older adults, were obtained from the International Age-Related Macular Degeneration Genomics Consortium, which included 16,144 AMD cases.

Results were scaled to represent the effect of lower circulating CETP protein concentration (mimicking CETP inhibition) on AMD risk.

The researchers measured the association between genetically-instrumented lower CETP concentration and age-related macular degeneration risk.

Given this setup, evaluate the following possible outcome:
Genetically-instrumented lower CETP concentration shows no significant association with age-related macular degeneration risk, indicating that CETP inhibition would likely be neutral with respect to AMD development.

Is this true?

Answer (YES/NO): NO